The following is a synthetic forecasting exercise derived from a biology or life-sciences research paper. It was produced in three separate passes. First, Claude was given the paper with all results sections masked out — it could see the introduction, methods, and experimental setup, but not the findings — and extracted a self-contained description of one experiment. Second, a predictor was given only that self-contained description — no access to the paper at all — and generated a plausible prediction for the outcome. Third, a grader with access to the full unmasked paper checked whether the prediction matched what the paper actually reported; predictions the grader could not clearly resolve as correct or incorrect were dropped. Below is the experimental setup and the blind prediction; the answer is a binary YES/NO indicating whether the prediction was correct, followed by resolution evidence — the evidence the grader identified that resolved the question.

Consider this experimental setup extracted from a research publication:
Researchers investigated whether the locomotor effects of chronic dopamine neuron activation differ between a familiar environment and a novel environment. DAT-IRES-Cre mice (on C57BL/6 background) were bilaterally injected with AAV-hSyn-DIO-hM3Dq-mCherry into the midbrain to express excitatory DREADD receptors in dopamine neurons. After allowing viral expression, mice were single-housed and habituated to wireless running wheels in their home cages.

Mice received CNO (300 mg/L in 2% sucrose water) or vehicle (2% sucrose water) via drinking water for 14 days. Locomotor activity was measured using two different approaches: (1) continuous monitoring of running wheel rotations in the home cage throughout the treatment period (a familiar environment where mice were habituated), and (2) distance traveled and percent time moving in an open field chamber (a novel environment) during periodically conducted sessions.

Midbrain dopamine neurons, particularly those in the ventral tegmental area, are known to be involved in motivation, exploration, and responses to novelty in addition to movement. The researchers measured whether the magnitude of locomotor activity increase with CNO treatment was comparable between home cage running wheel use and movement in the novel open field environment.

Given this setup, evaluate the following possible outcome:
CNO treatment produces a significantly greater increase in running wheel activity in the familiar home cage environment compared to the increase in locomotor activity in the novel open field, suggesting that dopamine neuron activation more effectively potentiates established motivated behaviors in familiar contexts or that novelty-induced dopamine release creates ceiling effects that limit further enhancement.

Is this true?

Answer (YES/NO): NO